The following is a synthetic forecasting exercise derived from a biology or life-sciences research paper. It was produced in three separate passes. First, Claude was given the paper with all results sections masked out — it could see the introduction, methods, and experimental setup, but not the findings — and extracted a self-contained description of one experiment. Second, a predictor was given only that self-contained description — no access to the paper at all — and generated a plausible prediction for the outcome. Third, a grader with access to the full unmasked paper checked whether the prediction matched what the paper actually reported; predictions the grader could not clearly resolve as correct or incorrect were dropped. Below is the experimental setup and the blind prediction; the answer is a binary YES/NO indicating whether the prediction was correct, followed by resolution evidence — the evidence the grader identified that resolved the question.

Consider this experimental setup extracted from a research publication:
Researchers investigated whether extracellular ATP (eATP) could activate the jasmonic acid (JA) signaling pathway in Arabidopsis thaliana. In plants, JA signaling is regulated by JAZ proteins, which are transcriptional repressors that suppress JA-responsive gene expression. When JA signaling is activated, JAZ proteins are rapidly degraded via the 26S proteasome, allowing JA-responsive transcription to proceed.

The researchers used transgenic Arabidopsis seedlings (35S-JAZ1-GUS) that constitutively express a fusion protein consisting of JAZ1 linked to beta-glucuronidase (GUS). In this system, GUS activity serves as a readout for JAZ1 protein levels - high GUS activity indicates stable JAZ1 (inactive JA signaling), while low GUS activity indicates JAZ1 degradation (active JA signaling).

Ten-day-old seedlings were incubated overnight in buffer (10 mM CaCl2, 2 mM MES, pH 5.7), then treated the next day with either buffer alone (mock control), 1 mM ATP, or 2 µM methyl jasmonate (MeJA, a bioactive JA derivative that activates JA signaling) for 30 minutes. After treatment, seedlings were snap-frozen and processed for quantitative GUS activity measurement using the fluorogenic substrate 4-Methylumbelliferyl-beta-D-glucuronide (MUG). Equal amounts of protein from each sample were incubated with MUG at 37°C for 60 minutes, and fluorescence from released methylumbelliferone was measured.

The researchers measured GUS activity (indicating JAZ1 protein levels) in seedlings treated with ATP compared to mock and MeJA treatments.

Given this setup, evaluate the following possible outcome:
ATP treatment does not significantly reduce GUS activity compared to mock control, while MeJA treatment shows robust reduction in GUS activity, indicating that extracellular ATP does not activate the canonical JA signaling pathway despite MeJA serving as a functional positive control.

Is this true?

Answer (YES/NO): YES